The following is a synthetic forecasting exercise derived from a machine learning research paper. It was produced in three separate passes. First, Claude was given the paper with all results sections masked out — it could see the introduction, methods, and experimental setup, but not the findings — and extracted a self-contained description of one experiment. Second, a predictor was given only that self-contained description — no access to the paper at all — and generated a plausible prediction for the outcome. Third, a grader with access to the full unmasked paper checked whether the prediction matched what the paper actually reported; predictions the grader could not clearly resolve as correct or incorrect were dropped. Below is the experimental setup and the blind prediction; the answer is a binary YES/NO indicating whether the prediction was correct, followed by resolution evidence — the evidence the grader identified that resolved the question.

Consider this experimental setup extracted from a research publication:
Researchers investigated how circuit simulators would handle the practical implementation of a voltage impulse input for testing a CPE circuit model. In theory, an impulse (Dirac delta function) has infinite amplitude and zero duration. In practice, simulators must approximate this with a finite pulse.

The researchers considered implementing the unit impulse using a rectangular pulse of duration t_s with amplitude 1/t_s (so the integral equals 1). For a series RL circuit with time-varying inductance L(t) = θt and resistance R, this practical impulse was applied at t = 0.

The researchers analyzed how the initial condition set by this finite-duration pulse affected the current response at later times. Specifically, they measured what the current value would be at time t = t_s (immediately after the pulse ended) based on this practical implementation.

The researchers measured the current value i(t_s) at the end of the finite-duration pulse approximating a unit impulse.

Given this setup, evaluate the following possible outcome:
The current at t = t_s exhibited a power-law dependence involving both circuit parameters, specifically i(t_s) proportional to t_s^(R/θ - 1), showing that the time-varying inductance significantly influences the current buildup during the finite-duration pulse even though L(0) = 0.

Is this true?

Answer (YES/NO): NO